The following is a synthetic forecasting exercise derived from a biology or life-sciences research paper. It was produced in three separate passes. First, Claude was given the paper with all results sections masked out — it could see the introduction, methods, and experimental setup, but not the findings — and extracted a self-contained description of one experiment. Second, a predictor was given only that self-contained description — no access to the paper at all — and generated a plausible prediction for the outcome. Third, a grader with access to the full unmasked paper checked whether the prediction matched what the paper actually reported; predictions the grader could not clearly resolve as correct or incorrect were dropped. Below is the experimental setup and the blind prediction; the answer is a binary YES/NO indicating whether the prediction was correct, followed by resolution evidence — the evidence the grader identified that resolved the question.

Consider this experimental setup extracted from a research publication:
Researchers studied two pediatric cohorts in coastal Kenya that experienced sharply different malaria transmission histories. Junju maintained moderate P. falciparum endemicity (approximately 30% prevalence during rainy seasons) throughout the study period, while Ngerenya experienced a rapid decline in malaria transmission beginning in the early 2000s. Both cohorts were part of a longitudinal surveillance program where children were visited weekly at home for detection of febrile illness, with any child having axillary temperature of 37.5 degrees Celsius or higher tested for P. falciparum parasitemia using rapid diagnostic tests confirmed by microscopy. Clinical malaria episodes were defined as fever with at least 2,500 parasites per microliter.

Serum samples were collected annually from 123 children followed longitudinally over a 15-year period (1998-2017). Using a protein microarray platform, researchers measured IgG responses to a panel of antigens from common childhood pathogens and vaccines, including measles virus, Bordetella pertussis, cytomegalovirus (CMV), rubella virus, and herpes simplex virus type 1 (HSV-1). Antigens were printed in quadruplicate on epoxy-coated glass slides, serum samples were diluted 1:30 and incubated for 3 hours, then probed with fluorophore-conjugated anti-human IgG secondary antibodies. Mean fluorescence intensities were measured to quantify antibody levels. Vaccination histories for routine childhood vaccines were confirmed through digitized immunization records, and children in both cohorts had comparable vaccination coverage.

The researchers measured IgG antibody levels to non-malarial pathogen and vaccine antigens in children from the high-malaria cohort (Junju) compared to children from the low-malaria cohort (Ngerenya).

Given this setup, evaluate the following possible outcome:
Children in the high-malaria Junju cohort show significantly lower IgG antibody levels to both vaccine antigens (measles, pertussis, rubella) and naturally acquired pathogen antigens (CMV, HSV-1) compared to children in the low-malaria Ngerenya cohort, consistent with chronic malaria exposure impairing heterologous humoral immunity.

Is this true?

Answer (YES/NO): YES